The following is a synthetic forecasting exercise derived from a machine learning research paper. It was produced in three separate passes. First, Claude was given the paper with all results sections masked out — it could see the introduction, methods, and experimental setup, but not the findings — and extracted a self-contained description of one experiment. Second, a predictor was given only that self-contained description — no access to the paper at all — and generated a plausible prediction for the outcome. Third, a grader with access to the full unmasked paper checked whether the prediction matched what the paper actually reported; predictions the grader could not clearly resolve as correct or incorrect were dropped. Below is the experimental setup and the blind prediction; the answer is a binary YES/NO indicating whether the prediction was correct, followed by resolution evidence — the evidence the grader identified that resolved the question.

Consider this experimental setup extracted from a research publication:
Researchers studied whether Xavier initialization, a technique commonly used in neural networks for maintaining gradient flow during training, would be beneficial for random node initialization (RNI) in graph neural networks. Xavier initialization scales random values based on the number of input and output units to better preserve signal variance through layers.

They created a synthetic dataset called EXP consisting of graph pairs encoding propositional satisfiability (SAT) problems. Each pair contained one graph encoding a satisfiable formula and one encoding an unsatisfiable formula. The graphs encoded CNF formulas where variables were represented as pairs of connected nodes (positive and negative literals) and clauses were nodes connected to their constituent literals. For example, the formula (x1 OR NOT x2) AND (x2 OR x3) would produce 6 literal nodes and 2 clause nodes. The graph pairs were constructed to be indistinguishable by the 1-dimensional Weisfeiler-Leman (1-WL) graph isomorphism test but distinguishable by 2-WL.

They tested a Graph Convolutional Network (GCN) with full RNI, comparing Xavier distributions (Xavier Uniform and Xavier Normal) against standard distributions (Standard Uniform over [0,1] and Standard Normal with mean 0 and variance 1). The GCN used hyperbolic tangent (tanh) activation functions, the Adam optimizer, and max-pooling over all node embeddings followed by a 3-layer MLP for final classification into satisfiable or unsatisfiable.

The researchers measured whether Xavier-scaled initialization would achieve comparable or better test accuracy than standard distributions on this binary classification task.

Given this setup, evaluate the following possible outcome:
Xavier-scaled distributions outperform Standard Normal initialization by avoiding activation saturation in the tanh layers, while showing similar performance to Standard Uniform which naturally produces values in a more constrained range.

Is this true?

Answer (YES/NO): NO